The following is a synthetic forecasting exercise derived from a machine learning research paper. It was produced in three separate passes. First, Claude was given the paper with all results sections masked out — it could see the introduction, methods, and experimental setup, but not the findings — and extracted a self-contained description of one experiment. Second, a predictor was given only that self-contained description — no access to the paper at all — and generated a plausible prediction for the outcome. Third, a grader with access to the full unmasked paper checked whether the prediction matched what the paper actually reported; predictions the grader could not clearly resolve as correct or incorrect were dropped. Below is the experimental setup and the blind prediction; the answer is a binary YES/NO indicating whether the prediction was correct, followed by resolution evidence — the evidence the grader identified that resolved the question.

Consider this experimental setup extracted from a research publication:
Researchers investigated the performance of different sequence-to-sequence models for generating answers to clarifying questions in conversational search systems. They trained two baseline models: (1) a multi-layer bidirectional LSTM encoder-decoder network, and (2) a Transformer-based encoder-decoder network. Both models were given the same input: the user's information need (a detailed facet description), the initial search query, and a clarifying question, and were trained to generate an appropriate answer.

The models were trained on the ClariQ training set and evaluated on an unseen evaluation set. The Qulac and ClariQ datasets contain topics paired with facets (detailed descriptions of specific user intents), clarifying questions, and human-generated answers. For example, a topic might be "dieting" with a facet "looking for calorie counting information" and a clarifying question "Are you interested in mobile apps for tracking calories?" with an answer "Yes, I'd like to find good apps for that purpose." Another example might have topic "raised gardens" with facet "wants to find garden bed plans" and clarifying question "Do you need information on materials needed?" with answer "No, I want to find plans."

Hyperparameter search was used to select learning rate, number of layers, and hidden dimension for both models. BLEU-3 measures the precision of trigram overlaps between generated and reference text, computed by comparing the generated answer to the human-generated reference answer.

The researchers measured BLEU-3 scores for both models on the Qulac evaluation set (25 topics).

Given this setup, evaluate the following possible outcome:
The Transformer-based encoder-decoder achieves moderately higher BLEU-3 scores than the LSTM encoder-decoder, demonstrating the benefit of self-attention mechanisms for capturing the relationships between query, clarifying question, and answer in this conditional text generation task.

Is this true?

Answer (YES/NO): NO